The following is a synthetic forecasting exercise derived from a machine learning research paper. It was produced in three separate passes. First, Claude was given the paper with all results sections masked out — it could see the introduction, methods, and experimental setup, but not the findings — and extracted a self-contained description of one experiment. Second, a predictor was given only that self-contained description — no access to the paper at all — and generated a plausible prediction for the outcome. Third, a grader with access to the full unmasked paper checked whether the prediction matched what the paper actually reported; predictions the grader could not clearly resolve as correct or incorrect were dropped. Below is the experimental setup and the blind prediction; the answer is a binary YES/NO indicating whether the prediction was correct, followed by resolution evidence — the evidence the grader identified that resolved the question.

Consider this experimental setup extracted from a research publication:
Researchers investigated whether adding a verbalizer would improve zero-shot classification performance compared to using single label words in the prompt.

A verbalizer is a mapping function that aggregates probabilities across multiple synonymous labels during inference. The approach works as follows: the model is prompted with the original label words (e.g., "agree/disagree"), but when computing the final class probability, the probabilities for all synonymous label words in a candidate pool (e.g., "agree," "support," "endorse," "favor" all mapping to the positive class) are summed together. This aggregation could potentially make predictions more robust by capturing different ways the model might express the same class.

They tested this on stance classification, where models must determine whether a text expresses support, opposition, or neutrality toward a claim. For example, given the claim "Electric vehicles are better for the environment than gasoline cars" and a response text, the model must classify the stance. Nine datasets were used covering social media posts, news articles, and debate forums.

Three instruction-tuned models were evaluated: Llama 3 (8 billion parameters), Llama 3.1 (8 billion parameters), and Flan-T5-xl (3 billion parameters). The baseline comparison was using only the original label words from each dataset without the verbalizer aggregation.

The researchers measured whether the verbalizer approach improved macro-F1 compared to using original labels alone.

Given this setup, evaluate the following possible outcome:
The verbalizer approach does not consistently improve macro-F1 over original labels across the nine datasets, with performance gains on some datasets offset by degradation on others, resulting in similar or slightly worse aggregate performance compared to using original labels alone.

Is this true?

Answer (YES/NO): YES